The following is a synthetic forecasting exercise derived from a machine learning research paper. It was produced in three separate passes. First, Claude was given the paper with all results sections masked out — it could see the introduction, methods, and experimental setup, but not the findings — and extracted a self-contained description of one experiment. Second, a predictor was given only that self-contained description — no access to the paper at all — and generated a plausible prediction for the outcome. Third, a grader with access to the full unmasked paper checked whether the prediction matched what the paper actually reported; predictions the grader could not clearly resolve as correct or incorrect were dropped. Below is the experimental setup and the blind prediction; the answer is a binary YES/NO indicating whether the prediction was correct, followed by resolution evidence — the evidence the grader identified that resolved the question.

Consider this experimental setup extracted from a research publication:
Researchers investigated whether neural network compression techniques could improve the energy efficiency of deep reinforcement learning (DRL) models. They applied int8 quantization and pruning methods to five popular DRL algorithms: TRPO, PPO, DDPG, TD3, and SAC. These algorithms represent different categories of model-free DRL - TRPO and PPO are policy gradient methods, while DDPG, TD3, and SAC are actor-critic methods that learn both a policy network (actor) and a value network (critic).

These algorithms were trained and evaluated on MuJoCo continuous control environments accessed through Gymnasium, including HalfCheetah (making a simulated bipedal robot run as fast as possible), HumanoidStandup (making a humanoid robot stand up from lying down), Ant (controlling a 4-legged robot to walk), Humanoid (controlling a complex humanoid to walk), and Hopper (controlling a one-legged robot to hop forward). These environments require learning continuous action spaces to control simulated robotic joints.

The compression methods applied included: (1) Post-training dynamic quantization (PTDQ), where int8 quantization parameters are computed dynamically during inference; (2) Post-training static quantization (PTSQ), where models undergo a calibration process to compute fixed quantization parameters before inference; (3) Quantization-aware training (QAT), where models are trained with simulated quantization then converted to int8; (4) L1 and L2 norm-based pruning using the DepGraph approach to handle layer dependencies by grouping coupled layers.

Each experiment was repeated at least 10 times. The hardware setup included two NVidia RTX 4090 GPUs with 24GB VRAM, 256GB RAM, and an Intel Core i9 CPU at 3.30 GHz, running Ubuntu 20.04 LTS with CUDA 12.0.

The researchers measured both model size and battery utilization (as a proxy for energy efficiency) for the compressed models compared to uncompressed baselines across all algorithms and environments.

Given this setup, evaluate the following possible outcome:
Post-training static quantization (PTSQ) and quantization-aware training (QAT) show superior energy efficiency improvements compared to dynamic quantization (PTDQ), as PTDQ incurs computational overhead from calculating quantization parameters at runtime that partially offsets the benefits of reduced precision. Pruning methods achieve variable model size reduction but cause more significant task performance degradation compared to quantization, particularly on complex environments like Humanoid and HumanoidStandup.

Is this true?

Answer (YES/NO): NO